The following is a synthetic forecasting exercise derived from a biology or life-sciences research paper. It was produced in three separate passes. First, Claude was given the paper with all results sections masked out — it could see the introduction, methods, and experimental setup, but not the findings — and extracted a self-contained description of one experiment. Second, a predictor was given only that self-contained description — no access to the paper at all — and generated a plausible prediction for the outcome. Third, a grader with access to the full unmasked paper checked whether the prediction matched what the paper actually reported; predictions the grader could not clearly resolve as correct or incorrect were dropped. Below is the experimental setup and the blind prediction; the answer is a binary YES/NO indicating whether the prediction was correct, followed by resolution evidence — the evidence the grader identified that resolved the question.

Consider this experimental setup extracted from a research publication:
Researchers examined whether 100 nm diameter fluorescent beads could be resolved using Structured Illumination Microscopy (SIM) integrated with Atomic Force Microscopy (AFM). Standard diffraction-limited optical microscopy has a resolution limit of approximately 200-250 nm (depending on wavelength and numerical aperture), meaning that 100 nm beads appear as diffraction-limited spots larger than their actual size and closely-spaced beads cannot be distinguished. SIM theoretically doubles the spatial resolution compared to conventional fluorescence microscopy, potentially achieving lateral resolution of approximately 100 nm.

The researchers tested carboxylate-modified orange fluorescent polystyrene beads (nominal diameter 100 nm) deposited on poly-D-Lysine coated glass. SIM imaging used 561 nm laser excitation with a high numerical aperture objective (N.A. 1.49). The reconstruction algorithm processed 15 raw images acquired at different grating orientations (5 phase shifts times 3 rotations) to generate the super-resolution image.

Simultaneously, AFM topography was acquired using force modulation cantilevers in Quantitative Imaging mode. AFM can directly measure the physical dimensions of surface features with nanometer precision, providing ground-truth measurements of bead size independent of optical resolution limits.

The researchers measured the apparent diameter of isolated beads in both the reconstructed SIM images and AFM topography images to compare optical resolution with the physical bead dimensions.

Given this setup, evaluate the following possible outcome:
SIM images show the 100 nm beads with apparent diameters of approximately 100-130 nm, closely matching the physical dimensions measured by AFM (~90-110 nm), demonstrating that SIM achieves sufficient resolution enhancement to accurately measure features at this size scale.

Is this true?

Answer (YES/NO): NO